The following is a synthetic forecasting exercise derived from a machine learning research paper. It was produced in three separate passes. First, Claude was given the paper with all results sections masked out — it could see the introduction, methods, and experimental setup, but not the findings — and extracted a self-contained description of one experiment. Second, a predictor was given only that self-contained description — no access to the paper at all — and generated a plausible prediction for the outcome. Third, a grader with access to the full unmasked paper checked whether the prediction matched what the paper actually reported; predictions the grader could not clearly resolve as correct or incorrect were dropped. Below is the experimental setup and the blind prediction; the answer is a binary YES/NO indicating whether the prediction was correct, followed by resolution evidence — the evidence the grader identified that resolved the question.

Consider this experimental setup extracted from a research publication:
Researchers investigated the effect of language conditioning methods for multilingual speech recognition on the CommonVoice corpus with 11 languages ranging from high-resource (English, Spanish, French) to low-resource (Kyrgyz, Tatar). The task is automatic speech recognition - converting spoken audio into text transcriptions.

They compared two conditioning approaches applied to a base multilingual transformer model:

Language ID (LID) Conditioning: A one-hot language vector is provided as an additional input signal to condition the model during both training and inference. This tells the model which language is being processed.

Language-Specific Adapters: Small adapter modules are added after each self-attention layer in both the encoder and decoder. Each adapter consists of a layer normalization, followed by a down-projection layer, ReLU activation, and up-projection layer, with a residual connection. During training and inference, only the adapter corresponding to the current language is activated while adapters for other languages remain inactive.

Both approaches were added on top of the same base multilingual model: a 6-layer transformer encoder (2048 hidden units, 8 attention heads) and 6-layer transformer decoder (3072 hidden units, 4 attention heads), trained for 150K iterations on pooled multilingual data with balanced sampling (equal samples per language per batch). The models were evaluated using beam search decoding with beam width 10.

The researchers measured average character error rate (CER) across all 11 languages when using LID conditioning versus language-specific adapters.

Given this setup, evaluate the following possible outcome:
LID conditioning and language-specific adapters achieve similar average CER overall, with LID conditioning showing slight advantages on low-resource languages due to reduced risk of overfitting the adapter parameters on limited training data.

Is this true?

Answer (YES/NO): NO